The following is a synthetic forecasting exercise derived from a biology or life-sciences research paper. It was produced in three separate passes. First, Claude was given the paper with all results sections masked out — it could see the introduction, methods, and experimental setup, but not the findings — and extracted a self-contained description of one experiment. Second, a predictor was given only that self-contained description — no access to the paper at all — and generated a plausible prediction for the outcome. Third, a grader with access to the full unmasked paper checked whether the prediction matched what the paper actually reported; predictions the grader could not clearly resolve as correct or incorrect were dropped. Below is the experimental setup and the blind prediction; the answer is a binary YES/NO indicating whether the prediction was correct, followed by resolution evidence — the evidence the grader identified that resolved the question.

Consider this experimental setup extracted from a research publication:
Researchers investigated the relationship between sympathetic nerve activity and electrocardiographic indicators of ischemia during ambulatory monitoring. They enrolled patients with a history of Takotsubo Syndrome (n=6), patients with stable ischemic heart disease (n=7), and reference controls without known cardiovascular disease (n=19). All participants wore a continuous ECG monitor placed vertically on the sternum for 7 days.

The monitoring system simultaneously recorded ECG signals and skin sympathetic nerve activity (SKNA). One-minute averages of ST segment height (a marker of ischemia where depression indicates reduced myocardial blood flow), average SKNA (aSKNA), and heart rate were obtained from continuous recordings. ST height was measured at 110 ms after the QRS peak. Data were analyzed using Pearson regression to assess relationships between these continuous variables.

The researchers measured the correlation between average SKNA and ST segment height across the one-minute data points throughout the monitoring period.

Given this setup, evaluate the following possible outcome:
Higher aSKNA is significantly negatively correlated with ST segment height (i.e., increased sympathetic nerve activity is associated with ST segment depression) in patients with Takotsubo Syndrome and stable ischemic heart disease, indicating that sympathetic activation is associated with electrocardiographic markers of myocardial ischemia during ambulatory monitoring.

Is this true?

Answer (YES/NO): YES